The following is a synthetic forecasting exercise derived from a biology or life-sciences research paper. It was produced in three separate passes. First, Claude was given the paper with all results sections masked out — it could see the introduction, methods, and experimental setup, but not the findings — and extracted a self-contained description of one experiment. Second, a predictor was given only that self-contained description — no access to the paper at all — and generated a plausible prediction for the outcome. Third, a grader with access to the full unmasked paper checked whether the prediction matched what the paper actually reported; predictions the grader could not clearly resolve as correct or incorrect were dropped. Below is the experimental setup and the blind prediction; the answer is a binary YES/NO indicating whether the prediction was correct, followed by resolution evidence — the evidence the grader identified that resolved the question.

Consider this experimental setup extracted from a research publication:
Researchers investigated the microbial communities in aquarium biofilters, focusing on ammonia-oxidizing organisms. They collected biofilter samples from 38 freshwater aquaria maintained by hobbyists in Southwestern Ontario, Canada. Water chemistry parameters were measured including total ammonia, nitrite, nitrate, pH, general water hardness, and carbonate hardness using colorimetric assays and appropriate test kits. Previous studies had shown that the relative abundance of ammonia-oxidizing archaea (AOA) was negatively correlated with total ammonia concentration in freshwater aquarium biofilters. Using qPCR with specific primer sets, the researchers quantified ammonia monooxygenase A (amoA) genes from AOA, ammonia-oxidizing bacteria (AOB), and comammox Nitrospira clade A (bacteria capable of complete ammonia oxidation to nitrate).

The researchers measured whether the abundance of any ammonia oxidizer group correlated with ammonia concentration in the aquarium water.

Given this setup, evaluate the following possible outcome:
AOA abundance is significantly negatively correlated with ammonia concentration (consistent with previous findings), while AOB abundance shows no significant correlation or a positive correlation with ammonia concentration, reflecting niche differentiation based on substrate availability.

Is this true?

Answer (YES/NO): NO